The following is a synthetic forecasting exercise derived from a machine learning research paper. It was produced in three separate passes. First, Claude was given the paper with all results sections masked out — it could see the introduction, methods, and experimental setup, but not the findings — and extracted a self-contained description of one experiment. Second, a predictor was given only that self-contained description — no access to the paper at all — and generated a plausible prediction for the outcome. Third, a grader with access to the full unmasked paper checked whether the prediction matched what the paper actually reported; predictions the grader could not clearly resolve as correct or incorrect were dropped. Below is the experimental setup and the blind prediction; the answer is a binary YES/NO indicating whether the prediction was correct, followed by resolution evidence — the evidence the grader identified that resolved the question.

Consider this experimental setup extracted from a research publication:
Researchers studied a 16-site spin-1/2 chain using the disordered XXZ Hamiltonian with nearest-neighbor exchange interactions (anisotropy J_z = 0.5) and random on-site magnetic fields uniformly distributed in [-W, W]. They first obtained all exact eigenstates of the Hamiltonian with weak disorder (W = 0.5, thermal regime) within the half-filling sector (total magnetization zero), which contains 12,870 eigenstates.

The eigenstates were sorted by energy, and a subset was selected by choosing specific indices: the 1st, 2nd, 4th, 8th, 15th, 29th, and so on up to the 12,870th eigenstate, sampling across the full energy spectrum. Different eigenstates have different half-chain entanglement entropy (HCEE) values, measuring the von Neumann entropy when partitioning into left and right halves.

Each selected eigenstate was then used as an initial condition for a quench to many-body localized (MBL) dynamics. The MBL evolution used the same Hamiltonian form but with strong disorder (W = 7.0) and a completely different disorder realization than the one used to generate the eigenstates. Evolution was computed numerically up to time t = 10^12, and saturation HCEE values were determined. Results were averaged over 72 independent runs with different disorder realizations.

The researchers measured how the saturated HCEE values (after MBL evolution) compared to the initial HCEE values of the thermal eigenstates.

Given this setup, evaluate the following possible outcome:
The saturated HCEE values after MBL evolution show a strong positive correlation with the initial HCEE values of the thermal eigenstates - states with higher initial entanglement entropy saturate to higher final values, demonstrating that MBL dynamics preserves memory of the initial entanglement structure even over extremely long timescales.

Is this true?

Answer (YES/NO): YES